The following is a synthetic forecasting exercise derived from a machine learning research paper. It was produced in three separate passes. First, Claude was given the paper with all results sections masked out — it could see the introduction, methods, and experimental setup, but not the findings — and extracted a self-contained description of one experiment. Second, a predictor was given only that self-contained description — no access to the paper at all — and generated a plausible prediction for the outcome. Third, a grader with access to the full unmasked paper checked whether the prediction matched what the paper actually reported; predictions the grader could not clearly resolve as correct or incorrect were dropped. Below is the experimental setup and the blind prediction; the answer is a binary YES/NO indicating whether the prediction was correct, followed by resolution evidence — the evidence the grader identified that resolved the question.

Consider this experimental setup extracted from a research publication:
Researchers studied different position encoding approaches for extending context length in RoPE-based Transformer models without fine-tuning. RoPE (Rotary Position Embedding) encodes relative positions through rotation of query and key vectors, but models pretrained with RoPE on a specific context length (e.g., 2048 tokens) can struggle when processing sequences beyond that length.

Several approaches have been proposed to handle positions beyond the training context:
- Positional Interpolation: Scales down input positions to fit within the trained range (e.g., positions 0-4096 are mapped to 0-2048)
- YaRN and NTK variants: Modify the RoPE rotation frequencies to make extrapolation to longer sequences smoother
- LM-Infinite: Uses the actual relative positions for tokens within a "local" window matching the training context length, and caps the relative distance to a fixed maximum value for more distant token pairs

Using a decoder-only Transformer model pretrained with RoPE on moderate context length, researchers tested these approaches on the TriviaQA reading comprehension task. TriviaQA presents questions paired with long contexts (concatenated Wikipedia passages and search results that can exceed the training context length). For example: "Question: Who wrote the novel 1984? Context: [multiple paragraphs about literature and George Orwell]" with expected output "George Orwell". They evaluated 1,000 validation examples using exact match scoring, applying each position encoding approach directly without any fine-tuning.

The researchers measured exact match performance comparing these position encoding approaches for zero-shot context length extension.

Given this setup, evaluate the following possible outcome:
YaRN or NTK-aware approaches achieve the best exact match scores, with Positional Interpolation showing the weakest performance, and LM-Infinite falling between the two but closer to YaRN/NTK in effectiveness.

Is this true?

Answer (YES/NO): NO